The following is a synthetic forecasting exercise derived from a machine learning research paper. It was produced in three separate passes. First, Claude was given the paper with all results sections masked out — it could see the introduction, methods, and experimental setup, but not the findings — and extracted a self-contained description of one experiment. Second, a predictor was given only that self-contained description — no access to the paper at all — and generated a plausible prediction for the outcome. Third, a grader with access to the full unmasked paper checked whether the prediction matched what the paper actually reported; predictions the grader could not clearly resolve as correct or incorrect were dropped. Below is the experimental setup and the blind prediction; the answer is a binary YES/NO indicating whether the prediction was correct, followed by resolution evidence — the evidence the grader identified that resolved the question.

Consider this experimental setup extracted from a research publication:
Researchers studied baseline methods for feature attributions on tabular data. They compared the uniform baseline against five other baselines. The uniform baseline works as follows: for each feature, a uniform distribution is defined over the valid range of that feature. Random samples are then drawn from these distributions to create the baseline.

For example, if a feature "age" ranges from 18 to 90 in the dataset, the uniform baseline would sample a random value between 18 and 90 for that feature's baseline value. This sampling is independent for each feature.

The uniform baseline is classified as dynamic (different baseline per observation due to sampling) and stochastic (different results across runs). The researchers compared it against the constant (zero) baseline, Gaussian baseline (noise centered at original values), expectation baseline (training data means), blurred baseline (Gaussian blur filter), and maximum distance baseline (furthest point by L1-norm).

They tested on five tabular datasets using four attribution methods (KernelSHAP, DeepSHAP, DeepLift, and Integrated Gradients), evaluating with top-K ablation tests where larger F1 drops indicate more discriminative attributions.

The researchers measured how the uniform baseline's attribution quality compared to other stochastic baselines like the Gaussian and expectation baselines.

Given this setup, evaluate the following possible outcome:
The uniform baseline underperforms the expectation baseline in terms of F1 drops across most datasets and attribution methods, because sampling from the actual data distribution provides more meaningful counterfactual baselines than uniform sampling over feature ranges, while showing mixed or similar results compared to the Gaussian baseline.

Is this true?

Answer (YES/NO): NO